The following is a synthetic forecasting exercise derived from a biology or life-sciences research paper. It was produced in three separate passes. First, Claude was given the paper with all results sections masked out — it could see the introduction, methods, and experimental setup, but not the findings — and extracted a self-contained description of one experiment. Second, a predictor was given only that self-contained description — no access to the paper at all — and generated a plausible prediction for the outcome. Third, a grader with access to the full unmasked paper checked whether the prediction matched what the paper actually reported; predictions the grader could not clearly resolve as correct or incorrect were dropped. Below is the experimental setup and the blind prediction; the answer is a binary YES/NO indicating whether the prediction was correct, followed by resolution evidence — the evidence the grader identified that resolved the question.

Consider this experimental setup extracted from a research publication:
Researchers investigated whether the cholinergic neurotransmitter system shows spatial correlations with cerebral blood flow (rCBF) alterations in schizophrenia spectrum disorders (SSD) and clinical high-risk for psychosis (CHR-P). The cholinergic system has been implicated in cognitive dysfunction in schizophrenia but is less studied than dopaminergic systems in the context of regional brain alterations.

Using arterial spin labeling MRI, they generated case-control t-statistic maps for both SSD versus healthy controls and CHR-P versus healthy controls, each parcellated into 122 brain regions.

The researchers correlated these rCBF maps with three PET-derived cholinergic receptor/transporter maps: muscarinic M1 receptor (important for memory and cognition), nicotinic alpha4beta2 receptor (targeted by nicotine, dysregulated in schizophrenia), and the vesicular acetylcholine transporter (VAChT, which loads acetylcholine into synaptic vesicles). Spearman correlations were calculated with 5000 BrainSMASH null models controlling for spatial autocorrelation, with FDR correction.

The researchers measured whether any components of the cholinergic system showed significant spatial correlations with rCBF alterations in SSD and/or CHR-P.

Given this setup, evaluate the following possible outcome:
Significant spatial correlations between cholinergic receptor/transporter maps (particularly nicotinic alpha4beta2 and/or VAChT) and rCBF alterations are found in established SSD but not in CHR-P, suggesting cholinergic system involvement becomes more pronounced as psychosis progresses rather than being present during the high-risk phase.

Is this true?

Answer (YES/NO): NO